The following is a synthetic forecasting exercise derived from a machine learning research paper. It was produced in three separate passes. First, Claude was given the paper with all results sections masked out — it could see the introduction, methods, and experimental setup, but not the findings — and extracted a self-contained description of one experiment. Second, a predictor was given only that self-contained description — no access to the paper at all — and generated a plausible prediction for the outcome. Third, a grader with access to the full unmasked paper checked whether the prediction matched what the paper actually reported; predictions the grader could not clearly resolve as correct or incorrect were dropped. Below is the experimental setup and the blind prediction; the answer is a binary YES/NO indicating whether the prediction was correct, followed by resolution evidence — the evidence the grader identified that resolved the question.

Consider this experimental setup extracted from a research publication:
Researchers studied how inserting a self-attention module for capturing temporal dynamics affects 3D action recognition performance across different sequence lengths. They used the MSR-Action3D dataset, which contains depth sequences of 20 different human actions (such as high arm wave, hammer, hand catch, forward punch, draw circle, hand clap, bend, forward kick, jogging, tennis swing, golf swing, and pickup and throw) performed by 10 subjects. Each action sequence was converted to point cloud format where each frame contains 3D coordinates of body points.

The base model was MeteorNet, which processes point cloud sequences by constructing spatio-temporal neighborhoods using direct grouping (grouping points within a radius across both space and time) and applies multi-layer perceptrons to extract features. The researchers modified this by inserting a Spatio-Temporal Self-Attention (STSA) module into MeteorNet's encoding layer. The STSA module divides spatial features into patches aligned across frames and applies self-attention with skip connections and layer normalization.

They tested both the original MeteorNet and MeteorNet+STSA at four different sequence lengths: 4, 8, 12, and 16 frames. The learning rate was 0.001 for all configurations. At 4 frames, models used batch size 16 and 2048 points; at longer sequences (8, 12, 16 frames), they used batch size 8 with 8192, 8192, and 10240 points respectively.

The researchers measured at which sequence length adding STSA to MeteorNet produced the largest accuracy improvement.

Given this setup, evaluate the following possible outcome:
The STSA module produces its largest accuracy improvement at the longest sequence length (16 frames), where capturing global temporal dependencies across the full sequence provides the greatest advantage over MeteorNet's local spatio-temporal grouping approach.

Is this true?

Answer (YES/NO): NO